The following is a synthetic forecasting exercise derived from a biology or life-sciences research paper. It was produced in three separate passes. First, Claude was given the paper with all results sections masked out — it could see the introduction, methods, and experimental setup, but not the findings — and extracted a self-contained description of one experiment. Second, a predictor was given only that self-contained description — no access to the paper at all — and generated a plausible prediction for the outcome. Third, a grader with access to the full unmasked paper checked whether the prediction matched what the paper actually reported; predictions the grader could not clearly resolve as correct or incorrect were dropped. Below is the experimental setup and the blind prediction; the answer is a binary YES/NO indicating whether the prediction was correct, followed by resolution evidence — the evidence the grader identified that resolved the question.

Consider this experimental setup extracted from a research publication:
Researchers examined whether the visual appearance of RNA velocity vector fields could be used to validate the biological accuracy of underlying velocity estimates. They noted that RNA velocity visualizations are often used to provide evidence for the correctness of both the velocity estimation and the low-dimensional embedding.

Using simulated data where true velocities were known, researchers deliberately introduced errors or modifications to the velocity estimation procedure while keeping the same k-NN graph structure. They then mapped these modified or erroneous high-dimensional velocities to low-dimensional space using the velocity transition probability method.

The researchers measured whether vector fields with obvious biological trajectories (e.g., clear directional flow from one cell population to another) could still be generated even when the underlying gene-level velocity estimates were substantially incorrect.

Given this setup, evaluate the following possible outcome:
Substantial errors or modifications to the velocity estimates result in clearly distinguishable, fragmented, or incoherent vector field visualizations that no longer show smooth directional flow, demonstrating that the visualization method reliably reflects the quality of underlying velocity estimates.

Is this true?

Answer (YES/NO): NO